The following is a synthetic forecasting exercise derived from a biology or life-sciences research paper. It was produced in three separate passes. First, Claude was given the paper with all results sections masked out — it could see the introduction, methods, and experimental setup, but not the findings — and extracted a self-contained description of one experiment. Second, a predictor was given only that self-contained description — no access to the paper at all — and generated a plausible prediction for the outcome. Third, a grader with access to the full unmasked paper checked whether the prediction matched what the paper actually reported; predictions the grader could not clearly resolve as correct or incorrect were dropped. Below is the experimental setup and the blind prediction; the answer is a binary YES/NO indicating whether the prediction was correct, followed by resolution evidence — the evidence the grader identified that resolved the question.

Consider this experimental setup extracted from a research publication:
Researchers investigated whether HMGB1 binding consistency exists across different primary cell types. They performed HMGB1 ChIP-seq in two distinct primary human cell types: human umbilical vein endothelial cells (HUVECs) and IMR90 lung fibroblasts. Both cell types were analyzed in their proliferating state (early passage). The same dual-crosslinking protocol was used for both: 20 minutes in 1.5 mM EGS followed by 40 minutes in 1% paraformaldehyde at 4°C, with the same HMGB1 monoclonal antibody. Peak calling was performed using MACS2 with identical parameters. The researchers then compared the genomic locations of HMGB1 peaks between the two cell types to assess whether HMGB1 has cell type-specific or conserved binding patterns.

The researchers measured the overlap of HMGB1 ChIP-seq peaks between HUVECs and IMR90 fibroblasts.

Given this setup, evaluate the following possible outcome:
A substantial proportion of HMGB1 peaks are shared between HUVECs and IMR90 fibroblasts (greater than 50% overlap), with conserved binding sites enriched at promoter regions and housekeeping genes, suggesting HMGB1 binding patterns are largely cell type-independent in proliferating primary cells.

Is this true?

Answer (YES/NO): NO